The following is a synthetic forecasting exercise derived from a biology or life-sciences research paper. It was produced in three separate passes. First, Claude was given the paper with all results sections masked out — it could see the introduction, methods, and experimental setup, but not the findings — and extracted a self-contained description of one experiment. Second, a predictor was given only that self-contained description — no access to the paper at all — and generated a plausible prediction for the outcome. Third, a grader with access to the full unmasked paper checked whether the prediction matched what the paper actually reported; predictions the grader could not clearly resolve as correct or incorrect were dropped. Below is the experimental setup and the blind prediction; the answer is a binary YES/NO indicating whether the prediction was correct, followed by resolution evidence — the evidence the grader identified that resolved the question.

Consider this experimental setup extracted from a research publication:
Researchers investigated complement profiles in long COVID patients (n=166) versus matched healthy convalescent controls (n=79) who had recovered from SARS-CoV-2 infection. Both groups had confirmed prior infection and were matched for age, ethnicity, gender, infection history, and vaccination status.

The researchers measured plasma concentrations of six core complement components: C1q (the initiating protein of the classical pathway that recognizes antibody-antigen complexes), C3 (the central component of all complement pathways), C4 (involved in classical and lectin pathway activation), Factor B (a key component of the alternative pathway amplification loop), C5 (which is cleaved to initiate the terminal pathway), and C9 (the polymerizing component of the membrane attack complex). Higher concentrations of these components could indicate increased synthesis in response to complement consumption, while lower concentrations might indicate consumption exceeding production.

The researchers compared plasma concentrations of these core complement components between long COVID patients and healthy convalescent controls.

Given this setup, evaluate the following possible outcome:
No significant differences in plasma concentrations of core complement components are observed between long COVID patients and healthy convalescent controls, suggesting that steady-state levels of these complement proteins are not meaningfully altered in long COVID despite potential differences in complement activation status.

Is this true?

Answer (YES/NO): NO